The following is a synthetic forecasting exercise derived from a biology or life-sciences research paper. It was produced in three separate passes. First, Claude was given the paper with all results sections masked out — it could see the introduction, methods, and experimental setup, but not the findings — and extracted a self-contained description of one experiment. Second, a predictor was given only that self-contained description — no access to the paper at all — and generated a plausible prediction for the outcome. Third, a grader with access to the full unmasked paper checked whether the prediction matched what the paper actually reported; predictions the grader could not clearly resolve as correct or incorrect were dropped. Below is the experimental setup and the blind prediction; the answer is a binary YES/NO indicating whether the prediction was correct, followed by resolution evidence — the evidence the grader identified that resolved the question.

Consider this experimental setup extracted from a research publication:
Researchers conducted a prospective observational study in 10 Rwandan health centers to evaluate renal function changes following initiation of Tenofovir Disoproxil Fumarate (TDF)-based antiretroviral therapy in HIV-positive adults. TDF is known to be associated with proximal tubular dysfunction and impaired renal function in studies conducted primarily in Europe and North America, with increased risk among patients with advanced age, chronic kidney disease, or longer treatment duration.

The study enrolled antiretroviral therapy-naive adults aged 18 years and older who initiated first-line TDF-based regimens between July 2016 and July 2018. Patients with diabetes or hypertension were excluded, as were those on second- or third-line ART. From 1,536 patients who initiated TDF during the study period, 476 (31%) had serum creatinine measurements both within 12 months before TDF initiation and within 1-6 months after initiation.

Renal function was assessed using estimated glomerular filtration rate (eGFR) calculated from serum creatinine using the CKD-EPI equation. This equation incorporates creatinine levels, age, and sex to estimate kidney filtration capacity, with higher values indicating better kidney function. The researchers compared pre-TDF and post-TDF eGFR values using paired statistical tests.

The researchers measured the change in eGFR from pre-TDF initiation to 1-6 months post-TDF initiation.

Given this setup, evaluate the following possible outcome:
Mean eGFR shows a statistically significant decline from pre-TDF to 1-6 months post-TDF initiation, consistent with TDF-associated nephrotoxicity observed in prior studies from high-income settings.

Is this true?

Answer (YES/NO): NO